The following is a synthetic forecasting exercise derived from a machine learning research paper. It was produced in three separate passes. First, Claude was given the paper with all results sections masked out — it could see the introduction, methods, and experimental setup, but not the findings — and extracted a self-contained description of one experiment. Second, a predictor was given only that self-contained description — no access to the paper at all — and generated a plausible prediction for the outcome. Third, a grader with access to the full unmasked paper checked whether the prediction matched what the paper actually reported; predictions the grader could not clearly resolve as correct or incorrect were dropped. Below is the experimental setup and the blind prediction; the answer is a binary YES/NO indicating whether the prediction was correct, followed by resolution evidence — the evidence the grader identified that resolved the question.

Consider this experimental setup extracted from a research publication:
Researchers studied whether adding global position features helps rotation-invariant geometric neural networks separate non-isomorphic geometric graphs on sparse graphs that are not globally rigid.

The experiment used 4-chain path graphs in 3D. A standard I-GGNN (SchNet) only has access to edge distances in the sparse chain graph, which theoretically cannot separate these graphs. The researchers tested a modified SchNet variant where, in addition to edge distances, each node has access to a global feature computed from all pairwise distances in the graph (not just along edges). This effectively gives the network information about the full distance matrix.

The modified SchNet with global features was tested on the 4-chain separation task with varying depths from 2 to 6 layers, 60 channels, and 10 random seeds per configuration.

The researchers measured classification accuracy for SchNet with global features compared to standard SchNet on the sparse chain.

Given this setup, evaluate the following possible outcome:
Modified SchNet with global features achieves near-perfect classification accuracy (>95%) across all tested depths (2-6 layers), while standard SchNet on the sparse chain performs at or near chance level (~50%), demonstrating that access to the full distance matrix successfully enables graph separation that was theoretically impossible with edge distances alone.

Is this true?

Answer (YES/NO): YES